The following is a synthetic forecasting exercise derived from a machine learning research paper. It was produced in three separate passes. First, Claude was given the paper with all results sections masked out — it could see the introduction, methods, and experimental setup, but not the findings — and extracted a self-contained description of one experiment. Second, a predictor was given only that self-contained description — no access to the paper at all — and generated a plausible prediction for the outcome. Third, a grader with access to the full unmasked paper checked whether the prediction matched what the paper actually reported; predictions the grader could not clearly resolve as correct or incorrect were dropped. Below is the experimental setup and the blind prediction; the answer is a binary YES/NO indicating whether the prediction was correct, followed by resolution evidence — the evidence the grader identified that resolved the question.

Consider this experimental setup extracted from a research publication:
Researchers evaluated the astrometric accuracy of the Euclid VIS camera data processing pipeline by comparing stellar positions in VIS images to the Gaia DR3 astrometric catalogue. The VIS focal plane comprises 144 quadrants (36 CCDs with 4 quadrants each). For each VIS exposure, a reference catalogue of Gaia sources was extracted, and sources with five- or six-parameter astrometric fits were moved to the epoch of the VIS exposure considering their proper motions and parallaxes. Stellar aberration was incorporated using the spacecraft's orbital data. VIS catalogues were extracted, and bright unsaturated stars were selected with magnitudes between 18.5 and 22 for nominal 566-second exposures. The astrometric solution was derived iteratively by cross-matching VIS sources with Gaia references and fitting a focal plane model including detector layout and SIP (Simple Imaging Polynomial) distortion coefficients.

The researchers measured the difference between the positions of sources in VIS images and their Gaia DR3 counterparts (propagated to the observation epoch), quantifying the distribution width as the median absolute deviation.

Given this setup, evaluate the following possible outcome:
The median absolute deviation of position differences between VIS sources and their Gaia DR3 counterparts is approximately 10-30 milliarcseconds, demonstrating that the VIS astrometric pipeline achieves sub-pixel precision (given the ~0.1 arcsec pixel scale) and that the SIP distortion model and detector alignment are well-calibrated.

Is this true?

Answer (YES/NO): NO